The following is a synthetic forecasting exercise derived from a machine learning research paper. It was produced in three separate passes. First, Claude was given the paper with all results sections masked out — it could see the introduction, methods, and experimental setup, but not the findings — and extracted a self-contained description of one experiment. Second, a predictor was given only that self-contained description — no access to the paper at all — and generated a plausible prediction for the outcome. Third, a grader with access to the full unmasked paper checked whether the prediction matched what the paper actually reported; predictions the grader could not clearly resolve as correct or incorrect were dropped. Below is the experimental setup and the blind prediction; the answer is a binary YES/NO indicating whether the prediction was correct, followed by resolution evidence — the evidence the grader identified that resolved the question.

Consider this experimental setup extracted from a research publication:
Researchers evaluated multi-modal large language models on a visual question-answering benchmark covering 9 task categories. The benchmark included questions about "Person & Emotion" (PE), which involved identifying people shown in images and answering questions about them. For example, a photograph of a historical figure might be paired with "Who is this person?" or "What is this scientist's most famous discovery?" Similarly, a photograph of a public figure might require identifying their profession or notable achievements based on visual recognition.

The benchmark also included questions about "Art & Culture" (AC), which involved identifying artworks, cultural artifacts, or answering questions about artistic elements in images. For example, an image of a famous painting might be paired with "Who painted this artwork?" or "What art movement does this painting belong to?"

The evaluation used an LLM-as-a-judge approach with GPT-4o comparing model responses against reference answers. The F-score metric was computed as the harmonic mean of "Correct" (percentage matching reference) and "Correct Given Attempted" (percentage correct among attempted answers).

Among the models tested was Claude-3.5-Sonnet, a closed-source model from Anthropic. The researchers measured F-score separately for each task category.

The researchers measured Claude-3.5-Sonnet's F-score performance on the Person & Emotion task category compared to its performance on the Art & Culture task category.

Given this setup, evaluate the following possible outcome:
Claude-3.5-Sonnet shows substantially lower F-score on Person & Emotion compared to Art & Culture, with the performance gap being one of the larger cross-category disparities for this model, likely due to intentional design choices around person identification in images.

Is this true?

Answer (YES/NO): YES